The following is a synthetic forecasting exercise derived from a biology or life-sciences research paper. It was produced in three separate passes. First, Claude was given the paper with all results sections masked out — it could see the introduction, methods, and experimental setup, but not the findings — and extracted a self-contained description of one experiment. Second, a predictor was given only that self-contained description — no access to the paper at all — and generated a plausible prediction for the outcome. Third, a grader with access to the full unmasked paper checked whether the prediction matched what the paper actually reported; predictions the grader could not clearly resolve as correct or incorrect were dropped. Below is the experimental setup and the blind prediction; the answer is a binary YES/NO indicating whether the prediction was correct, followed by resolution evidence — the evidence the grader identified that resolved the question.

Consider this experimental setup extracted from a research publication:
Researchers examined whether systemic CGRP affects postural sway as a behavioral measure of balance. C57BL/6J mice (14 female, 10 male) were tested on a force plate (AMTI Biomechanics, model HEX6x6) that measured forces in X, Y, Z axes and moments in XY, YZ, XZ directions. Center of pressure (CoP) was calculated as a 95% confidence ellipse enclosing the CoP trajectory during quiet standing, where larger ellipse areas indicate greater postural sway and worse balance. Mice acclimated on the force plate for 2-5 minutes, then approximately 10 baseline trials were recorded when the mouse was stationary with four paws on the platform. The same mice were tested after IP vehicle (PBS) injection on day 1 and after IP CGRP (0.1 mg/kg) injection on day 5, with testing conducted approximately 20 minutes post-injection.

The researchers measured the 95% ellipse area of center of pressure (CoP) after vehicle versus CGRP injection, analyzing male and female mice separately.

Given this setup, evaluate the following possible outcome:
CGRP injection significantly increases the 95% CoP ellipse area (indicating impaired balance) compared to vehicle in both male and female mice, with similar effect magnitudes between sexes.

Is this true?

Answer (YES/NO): NO